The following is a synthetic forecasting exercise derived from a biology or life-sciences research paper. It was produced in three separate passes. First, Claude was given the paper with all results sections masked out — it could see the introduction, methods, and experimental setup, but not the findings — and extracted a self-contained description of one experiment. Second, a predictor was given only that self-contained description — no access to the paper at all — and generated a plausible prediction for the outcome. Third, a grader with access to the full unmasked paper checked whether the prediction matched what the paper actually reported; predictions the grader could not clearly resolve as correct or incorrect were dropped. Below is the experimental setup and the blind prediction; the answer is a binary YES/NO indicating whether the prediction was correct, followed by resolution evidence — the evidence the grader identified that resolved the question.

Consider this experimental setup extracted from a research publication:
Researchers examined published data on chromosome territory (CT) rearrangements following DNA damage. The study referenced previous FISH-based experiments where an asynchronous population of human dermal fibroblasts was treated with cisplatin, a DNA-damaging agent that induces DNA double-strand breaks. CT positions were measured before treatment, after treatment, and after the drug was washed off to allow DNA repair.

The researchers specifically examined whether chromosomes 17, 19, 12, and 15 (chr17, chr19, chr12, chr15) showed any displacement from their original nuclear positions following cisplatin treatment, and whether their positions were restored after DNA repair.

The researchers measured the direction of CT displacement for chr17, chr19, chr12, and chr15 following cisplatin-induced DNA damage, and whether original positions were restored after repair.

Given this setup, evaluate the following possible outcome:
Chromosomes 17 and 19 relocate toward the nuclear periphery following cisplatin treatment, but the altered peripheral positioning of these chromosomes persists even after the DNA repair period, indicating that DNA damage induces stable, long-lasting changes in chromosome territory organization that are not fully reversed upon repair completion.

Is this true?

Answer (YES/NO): NO